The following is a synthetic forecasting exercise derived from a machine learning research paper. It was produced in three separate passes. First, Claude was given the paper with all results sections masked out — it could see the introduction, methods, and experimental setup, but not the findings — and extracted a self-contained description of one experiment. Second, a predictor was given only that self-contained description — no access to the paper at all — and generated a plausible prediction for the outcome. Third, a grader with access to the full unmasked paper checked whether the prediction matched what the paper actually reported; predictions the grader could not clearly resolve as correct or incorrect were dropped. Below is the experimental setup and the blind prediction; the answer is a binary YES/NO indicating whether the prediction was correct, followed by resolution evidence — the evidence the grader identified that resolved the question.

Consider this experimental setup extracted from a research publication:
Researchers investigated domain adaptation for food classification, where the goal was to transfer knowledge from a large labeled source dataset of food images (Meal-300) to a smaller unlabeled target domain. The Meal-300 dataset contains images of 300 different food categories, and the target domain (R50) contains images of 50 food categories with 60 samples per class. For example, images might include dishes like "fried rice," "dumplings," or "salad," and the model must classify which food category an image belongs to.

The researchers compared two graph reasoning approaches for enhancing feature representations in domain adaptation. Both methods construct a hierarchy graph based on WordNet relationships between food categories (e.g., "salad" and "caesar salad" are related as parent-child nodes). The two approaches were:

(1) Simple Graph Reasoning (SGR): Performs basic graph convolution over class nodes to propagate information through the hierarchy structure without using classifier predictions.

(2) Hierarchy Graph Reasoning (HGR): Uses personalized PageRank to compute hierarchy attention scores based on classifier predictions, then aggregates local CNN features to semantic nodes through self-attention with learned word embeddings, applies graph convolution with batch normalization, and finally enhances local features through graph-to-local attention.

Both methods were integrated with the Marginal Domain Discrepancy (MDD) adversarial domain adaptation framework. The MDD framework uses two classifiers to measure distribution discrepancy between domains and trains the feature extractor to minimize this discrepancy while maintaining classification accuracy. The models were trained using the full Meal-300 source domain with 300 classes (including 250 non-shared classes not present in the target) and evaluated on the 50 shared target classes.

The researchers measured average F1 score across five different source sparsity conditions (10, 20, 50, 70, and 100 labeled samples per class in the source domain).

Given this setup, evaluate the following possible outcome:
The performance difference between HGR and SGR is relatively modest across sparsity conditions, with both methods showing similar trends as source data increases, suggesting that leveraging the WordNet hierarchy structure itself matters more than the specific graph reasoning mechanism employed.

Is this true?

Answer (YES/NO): NO